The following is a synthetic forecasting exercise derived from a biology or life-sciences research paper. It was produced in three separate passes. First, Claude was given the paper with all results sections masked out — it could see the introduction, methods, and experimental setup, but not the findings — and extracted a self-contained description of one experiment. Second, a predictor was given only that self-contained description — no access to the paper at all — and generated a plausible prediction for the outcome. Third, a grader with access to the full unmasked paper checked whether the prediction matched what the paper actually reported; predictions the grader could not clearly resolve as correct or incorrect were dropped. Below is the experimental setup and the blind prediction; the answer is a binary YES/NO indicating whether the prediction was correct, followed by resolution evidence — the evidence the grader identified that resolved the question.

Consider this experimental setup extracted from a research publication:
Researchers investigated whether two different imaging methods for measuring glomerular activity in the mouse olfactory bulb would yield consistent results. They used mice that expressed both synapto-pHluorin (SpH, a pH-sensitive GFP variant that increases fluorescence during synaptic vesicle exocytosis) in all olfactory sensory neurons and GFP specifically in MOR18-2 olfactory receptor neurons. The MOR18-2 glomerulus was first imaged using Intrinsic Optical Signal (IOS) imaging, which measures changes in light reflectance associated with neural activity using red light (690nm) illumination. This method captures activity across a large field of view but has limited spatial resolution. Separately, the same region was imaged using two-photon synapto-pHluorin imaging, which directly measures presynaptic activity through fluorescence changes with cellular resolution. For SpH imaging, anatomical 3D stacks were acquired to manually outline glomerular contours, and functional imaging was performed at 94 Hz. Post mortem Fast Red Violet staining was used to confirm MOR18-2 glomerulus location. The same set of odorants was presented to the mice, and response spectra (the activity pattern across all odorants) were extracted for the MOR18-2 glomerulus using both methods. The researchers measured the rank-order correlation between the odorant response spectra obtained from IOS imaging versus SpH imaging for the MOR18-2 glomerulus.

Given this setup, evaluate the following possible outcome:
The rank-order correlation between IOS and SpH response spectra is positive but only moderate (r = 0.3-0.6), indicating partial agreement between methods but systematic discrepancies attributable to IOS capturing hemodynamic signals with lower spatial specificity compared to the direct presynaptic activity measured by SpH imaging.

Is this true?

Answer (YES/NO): NO